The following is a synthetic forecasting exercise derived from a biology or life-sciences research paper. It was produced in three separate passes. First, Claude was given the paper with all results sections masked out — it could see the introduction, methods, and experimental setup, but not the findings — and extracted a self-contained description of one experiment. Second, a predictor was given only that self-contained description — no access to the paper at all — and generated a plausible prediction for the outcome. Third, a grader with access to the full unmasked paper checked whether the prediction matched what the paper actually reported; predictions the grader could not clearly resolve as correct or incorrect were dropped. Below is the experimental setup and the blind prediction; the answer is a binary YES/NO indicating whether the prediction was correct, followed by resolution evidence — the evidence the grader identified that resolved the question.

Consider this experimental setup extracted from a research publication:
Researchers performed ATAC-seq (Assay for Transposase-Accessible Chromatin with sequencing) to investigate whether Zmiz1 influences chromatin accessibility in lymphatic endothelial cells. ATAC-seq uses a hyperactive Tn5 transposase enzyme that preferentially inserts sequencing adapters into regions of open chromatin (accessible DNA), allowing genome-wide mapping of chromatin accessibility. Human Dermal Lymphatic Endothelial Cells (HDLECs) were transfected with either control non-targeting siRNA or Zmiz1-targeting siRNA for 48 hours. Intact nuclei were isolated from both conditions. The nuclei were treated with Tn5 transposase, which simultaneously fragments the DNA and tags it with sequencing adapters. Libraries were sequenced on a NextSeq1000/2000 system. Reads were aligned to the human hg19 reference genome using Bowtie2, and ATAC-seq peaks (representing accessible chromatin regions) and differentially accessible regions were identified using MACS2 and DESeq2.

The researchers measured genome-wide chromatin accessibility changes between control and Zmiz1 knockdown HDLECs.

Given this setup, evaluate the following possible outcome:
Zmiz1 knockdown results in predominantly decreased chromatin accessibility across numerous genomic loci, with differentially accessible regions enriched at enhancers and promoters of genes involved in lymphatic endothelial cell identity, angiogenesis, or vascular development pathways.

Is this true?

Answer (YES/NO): YES